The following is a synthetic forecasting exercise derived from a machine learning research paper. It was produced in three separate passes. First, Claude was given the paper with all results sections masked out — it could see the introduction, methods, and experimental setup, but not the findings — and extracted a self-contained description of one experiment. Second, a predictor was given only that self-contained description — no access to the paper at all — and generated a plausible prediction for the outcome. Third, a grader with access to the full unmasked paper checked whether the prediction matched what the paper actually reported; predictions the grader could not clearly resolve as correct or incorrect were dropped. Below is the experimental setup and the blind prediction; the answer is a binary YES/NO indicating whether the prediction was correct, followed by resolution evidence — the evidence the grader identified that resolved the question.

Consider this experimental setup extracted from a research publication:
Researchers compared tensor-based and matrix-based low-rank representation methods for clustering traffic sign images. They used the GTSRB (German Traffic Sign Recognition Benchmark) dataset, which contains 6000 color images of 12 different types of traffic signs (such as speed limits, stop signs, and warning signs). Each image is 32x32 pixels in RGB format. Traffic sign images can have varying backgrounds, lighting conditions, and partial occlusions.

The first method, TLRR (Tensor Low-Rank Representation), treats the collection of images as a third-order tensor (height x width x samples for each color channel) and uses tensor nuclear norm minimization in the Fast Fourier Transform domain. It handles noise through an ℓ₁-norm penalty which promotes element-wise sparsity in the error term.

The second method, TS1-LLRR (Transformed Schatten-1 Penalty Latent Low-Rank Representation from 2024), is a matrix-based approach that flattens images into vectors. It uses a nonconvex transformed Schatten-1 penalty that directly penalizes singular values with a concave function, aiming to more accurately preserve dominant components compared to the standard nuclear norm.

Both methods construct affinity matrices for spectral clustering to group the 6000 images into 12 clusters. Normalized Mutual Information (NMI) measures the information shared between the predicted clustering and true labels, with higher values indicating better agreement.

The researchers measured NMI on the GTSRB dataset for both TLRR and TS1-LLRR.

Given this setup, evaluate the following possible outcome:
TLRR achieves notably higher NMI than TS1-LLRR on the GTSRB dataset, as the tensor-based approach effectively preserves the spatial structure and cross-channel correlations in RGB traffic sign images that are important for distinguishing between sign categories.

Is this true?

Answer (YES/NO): YES